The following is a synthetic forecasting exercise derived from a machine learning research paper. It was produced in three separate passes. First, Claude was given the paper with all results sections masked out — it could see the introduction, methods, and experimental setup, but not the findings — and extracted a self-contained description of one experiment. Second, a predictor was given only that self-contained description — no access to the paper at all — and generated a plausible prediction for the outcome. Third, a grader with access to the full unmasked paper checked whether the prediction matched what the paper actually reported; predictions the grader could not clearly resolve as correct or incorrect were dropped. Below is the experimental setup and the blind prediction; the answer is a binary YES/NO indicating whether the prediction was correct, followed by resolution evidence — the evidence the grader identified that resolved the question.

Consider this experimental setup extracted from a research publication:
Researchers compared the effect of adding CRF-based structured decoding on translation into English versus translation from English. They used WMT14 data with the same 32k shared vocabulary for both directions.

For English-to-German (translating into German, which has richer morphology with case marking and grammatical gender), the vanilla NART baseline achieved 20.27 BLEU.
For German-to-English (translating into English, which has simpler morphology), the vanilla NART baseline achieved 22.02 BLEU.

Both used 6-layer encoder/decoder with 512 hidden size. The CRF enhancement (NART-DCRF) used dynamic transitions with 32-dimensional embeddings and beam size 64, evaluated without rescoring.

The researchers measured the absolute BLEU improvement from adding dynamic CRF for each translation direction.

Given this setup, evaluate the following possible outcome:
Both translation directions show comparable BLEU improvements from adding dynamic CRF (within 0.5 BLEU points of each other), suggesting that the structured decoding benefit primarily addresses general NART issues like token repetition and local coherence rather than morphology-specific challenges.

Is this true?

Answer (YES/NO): NO